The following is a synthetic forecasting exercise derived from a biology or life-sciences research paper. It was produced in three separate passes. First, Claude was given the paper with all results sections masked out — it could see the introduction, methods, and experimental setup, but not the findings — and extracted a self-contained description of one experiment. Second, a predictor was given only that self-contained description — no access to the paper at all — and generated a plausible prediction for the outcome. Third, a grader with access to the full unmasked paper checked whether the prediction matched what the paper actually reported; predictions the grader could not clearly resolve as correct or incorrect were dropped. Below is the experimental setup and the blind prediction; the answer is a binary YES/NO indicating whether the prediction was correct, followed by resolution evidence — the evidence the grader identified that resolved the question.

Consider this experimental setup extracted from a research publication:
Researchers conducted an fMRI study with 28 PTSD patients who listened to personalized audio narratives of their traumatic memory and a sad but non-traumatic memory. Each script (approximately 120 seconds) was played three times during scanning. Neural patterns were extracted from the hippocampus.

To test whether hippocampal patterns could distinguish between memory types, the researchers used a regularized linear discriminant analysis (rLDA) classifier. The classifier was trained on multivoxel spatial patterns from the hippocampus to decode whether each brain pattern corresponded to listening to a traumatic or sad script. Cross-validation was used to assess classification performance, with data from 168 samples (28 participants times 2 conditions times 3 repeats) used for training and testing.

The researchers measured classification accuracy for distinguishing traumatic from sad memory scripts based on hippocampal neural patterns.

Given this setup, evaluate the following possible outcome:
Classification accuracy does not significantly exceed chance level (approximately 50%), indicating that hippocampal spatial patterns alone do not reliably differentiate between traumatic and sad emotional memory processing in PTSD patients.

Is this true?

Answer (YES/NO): NO